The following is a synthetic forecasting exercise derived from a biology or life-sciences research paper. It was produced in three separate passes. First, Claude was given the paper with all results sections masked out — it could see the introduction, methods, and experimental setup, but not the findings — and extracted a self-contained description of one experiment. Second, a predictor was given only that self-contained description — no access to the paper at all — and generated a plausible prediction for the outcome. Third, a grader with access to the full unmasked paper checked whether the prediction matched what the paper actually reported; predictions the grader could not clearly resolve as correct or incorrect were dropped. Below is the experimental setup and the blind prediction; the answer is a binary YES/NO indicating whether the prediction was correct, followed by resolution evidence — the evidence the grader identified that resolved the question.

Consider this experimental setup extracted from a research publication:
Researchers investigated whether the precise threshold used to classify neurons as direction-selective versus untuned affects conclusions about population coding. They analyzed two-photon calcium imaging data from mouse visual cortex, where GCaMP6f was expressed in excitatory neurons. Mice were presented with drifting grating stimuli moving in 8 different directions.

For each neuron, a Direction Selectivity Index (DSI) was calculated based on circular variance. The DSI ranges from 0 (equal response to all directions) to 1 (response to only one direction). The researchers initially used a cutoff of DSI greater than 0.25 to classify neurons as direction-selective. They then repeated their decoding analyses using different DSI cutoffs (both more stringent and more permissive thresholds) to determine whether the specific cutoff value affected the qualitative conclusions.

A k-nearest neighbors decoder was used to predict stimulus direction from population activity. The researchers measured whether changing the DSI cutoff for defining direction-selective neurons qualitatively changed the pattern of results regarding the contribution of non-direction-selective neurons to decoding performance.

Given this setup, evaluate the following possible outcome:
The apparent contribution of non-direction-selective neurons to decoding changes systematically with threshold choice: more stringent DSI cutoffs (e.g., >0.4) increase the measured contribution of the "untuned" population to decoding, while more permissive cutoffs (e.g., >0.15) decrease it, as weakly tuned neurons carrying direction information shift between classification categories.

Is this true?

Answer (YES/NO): NO